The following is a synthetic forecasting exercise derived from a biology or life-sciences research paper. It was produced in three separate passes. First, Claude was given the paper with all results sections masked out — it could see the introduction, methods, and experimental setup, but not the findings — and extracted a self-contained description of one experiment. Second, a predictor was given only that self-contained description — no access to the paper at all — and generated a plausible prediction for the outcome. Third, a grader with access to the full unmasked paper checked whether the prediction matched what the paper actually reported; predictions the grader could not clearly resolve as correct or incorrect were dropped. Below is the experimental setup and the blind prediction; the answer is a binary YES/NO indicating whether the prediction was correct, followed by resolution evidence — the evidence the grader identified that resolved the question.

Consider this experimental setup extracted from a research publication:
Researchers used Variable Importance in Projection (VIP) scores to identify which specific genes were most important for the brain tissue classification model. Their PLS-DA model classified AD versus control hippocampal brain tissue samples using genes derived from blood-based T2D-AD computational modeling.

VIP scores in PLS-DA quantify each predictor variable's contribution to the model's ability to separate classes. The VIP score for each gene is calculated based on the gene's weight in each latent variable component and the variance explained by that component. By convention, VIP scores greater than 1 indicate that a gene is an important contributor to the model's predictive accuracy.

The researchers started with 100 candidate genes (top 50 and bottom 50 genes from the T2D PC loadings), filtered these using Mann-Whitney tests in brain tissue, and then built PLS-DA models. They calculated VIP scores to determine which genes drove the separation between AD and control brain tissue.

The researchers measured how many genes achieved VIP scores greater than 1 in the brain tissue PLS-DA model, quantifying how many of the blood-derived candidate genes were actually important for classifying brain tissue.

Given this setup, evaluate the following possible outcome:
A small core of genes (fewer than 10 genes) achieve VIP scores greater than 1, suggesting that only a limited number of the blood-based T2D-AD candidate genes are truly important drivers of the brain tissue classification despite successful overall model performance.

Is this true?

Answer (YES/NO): NO